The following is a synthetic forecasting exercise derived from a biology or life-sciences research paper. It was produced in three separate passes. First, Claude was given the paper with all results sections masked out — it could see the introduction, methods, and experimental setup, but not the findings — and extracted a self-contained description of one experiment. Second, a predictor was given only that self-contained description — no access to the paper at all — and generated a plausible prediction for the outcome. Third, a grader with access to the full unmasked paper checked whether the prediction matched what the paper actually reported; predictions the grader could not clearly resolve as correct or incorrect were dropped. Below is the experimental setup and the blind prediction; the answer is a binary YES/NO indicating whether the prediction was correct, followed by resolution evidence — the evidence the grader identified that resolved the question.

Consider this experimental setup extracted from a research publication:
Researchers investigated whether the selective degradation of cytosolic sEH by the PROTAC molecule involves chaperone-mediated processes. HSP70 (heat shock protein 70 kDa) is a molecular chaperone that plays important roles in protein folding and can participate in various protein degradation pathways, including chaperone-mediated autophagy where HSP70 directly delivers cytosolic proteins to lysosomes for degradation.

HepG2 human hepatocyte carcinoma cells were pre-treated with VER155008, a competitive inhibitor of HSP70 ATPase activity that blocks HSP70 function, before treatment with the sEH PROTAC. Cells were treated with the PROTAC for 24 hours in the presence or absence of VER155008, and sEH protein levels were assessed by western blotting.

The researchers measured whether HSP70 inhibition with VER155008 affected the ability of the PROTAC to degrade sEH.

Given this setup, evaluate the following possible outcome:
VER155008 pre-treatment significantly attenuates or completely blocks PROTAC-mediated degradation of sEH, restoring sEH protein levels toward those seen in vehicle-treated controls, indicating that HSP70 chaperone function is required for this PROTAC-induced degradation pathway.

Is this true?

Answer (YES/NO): NO